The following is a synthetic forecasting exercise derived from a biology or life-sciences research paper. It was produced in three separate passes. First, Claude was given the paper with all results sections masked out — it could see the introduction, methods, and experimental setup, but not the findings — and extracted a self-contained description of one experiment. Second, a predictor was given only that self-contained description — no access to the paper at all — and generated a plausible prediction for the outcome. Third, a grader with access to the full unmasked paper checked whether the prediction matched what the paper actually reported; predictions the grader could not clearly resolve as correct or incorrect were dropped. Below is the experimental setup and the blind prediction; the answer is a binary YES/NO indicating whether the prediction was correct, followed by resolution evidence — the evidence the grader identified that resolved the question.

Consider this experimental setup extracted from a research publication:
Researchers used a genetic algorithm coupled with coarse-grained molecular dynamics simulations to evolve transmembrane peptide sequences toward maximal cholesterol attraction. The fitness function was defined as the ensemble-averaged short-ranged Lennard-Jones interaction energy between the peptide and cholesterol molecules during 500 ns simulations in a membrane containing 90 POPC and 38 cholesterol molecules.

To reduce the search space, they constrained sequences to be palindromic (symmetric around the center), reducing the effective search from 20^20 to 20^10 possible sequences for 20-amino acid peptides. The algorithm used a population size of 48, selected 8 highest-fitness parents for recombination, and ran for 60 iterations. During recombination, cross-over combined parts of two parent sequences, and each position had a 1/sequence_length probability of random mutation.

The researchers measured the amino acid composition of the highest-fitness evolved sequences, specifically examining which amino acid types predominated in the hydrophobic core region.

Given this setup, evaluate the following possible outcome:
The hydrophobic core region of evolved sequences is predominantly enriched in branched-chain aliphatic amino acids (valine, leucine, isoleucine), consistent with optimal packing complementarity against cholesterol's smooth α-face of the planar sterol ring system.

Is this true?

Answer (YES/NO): NO